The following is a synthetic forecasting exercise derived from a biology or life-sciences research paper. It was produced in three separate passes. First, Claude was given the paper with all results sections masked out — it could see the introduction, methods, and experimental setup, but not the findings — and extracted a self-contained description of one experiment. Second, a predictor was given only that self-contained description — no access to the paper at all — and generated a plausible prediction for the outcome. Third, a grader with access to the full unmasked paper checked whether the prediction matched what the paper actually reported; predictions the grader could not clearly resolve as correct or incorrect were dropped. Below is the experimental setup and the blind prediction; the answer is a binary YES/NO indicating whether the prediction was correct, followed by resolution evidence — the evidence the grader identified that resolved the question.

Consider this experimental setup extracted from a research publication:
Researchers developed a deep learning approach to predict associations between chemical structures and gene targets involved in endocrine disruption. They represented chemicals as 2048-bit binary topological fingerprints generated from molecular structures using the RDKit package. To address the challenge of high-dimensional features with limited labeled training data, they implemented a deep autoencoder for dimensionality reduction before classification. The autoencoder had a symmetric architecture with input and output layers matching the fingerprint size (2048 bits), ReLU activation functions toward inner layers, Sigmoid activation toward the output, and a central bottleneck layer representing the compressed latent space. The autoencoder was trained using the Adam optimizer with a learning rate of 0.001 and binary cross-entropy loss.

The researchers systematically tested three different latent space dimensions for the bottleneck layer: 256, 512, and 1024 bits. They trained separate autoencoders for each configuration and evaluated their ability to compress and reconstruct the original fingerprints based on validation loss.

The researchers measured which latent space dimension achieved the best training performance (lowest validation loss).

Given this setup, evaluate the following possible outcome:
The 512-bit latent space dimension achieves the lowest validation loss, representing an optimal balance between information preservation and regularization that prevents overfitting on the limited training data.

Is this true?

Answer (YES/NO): NO